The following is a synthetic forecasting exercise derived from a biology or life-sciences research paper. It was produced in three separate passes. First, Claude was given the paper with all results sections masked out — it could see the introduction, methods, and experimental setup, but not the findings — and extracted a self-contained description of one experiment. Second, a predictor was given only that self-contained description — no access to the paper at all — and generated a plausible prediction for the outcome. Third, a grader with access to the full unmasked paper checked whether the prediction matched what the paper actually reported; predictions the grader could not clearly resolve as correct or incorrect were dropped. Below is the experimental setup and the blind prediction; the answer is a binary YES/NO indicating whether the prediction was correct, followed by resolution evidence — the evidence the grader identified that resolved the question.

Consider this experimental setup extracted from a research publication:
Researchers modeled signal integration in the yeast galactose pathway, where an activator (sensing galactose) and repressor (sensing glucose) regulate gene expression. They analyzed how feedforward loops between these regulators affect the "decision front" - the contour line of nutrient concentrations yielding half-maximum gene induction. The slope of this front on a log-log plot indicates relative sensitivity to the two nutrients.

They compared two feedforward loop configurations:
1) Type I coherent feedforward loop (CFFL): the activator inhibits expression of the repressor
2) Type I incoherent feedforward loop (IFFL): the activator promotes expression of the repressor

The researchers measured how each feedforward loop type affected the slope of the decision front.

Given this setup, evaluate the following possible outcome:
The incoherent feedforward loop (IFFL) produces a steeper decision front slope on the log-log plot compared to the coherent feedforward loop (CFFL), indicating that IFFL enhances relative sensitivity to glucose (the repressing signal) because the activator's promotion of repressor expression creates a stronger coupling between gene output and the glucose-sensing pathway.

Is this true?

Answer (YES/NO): NO